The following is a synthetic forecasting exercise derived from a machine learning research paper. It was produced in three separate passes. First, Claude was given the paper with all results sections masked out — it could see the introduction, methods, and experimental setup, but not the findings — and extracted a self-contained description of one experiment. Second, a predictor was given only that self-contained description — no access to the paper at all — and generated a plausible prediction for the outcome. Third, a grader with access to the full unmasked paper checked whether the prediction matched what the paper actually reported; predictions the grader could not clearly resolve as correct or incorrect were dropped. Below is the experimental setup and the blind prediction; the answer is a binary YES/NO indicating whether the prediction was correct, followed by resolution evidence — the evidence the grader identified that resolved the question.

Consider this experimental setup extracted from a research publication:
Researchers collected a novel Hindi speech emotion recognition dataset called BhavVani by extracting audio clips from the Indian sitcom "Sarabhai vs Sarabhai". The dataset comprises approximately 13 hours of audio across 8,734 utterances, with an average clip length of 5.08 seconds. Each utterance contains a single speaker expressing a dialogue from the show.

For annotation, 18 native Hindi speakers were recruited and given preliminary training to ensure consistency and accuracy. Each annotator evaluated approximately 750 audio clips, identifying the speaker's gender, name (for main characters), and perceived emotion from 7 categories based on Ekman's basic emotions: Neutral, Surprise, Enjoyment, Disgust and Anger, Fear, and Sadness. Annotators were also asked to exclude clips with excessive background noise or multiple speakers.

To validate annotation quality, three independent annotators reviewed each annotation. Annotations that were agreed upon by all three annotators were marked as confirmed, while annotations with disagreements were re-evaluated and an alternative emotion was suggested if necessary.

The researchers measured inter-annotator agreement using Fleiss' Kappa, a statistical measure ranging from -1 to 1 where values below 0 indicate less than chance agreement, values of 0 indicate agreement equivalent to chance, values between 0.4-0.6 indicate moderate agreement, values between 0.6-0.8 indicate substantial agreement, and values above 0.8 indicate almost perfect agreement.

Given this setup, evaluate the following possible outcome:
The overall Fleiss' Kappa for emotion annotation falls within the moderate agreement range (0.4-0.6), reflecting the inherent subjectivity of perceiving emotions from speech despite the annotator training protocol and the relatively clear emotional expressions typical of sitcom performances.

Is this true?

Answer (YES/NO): NO